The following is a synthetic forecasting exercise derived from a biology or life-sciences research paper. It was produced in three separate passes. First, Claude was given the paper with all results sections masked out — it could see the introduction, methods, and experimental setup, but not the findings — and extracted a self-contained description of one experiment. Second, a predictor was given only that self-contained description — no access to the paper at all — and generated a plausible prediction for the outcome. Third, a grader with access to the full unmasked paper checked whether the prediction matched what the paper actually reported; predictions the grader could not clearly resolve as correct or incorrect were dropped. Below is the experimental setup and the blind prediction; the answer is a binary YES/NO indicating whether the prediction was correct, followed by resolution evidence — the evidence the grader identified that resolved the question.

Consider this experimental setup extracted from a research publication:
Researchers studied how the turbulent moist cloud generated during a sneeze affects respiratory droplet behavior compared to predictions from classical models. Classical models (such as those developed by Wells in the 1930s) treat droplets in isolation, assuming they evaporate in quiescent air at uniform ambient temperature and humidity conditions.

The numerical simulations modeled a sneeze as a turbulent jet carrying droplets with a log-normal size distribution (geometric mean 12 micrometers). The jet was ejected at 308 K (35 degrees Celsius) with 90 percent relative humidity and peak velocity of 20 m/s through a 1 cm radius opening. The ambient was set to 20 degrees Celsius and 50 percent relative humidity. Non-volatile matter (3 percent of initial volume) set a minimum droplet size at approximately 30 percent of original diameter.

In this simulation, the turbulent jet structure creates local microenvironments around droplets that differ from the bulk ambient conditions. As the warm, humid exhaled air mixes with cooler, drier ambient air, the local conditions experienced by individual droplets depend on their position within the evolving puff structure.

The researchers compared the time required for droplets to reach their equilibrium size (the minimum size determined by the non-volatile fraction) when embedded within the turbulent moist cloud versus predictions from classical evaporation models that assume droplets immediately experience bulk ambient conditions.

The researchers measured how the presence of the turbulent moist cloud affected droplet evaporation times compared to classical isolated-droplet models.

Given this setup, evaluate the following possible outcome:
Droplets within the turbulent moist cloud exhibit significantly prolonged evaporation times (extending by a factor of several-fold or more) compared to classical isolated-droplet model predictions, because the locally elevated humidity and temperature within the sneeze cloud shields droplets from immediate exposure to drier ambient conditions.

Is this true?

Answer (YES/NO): YES